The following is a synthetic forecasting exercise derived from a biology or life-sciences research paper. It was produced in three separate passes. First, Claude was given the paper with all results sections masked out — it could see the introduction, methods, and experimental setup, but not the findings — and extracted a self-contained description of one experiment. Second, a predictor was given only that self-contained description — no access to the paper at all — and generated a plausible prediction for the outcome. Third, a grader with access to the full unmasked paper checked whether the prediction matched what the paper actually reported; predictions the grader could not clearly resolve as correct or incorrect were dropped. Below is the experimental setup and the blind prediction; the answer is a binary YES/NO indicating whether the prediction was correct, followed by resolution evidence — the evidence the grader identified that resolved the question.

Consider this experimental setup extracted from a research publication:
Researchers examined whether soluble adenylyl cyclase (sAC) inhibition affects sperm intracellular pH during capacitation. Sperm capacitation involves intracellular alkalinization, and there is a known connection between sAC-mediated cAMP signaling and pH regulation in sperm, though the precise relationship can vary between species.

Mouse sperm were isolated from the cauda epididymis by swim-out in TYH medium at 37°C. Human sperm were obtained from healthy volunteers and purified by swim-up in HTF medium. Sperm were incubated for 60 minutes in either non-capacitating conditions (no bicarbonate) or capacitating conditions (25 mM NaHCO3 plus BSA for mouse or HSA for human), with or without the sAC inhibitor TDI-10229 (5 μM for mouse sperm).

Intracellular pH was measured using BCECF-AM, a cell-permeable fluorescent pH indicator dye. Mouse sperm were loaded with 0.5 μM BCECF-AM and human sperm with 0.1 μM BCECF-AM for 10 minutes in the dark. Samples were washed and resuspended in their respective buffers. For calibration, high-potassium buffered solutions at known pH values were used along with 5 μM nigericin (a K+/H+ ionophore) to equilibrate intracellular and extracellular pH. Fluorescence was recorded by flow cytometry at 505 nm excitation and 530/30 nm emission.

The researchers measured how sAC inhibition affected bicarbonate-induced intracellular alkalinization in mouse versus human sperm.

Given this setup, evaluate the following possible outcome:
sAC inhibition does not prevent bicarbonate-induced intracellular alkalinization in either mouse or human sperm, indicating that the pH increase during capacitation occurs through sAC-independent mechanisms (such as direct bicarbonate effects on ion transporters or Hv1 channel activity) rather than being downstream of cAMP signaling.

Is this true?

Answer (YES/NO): NO